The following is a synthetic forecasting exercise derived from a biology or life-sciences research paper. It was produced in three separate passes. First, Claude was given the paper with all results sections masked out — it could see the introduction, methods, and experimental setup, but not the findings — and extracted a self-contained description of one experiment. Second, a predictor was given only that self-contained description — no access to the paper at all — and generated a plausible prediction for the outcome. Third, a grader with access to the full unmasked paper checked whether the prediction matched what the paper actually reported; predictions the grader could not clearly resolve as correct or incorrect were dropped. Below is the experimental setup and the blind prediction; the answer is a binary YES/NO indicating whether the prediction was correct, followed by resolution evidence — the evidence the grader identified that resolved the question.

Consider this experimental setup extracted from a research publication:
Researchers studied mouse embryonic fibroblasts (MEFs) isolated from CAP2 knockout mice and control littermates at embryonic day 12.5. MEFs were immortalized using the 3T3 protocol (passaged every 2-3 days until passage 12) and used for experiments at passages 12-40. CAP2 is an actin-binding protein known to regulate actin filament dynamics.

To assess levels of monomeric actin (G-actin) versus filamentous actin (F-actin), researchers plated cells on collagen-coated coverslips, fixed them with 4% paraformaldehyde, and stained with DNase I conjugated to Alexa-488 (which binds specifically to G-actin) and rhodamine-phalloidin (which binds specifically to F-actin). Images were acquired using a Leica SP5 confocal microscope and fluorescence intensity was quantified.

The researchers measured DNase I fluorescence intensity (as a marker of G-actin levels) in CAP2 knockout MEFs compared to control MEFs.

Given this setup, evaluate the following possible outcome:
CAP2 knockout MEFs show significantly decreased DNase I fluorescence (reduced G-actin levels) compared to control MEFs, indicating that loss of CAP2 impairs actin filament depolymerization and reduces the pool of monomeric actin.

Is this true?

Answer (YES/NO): NO